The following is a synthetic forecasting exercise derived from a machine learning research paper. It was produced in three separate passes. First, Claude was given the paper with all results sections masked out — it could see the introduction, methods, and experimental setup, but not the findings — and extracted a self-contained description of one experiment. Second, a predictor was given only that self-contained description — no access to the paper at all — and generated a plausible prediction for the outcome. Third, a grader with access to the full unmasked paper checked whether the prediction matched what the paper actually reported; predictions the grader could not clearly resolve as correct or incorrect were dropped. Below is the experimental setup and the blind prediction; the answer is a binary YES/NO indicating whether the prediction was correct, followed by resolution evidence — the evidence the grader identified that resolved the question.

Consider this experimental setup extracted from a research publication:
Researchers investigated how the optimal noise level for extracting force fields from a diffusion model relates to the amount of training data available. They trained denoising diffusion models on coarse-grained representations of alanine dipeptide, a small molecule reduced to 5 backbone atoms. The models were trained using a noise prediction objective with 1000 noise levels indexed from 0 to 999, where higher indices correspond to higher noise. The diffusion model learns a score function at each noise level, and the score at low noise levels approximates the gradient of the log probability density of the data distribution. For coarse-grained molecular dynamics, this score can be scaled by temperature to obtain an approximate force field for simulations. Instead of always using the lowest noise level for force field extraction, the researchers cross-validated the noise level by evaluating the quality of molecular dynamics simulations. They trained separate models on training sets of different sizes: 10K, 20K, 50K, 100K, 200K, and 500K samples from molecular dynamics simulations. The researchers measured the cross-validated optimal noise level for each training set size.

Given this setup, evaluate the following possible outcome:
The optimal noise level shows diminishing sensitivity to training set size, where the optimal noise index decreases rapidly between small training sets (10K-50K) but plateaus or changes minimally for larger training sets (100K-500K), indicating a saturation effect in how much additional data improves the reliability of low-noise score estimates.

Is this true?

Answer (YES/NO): NO